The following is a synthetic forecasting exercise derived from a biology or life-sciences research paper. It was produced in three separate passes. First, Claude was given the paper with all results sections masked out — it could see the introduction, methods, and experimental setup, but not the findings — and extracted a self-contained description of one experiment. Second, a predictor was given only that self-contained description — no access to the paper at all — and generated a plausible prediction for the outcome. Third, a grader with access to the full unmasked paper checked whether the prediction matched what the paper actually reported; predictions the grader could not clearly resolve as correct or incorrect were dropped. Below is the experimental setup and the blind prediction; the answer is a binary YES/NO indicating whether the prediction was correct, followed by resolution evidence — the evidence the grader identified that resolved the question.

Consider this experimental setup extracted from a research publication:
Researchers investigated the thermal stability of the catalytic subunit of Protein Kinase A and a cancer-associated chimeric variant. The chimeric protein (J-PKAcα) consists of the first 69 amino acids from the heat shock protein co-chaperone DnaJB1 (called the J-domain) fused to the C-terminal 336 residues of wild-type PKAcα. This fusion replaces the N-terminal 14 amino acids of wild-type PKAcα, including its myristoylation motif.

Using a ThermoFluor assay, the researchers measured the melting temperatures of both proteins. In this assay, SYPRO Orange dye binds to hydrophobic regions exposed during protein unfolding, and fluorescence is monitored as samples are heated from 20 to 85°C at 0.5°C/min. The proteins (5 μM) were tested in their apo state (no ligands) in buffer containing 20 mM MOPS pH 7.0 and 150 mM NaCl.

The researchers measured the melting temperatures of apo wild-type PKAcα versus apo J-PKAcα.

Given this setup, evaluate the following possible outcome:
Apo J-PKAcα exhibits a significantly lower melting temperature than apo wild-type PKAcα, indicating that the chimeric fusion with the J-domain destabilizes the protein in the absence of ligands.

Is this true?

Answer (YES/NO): NO